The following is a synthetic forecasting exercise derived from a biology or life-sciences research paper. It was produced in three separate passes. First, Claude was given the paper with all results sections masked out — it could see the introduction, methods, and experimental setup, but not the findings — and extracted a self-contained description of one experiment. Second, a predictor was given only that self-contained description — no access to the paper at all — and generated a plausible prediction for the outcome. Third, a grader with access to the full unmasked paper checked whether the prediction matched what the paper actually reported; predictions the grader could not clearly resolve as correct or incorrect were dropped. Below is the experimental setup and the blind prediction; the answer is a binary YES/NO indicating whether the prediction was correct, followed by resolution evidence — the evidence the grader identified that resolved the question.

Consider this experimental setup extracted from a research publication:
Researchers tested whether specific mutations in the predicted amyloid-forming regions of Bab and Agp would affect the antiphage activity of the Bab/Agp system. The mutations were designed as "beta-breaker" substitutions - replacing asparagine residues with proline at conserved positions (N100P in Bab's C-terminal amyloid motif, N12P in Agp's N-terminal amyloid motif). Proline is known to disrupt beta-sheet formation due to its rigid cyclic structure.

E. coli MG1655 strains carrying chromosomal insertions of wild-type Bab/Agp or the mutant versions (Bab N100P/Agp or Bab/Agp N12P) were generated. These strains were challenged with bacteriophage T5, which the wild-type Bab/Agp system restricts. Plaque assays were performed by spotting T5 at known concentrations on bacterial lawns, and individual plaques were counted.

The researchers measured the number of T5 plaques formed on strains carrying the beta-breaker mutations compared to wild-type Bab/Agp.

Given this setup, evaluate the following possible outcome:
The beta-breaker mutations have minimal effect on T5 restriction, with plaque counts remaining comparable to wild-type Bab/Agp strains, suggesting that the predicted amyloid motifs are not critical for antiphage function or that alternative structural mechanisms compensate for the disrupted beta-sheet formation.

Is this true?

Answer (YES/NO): NO